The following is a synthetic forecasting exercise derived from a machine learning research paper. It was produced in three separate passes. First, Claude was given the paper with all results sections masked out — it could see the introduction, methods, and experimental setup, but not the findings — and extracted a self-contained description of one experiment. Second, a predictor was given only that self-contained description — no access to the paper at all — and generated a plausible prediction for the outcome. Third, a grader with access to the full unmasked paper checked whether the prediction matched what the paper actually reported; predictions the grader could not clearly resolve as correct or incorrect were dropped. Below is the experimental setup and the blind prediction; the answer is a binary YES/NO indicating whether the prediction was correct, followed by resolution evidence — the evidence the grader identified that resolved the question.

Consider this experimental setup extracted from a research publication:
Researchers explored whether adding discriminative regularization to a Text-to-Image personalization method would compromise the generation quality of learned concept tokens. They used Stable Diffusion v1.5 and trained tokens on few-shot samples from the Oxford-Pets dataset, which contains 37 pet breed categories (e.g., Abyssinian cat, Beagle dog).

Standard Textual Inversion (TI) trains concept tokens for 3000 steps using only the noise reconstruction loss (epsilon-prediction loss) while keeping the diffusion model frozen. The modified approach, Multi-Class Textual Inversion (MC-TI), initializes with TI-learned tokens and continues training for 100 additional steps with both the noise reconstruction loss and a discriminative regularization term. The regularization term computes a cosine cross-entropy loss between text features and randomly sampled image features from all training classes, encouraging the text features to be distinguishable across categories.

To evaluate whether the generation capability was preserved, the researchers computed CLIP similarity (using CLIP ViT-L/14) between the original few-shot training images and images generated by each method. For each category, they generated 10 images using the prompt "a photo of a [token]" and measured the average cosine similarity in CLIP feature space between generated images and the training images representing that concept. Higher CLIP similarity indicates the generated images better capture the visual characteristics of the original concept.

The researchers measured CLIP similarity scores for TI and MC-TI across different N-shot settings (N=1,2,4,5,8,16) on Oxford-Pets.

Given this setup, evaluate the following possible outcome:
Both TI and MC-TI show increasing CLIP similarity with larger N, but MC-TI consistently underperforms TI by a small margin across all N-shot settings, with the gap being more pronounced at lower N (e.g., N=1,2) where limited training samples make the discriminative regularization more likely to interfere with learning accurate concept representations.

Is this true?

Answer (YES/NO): NO